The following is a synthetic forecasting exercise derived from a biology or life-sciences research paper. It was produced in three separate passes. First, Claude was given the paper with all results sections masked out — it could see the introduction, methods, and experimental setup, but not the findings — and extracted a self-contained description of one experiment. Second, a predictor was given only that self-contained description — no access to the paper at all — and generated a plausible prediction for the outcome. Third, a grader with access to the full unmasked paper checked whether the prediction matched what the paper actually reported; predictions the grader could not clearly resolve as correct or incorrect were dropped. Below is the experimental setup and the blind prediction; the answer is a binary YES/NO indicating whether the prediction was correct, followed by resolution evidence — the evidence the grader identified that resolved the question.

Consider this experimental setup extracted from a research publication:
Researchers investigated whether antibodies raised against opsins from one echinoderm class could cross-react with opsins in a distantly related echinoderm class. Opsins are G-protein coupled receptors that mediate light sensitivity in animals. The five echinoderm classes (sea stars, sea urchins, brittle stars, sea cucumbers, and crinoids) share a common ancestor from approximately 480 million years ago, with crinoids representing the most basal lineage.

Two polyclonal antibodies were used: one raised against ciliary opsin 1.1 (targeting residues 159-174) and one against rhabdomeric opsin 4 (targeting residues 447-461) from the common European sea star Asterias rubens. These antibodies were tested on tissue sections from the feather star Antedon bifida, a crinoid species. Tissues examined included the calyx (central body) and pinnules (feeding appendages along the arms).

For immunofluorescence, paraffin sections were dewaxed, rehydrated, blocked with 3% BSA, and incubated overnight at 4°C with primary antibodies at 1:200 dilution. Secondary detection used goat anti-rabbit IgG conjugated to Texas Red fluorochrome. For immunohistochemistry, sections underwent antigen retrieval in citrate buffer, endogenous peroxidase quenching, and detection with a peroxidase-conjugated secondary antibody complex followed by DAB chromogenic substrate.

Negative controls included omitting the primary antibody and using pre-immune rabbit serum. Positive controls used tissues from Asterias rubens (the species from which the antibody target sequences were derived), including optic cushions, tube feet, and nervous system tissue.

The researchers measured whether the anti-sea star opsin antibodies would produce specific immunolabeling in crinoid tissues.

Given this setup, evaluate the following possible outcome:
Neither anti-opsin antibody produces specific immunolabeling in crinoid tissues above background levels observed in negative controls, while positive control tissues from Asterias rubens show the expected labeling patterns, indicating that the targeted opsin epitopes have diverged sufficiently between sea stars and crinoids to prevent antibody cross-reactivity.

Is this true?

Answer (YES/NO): NO